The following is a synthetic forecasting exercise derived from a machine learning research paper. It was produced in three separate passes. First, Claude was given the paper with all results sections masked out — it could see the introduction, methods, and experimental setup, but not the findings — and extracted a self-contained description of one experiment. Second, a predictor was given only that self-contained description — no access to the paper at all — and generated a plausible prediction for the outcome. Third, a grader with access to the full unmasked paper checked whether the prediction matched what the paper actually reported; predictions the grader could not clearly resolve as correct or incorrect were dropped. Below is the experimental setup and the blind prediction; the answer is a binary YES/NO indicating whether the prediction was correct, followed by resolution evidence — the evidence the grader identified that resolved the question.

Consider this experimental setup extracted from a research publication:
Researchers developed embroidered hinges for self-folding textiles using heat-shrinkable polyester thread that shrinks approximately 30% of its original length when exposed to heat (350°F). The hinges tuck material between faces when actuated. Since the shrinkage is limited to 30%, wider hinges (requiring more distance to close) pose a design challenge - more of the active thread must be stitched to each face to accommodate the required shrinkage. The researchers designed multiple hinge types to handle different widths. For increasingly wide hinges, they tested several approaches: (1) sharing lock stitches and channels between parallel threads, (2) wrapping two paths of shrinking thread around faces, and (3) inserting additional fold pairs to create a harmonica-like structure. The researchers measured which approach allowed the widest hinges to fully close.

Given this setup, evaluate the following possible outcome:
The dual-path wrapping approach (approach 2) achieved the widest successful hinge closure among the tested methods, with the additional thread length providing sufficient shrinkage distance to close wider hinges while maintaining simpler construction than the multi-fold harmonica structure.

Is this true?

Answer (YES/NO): NO